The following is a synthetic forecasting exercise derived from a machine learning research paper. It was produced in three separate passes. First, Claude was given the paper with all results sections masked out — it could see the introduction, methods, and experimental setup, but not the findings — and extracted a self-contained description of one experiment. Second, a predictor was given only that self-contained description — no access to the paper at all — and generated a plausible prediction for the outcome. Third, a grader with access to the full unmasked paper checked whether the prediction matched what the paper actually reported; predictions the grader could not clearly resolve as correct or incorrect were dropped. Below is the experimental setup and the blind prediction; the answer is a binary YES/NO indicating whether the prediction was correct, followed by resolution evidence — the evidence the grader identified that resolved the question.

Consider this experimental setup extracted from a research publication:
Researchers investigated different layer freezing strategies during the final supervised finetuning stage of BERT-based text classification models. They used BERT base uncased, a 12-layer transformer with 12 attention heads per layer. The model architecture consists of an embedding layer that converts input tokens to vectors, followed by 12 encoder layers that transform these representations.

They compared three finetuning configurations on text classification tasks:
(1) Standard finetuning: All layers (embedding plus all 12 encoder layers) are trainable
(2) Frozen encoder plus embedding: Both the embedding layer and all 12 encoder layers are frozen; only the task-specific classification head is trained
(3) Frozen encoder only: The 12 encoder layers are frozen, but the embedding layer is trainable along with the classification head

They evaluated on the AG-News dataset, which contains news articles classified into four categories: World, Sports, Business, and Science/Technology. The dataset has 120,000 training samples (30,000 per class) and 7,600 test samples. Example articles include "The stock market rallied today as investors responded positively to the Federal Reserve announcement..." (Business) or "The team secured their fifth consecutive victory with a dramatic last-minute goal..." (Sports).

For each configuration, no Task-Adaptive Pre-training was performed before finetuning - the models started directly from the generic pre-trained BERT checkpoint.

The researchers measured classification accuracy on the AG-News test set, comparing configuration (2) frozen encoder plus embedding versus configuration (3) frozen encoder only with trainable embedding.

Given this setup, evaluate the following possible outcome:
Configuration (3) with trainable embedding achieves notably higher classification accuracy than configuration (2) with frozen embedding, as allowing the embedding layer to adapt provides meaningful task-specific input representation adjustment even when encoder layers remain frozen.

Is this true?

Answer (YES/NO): YES